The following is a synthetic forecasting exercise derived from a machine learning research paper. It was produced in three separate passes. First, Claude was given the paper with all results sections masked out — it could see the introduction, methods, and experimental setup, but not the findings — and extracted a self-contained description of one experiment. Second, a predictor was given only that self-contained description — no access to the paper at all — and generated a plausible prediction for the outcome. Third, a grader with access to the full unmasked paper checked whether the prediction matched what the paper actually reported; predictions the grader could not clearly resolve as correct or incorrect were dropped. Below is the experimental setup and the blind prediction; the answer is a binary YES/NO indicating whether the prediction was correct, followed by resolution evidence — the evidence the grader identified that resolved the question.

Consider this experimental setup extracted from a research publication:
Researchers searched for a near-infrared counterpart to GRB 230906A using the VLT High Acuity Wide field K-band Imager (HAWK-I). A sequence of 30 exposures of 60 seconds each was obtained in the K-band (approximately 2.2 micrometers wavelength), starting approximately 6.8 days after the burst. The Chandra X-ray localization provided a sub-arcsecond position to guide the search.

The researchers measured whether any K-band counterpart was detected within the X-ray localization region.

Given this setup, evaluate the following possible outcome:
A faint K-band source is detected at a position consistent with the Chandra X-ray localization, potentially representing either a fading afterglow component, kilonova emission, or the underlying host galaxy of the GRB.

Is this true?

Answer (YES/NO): NO